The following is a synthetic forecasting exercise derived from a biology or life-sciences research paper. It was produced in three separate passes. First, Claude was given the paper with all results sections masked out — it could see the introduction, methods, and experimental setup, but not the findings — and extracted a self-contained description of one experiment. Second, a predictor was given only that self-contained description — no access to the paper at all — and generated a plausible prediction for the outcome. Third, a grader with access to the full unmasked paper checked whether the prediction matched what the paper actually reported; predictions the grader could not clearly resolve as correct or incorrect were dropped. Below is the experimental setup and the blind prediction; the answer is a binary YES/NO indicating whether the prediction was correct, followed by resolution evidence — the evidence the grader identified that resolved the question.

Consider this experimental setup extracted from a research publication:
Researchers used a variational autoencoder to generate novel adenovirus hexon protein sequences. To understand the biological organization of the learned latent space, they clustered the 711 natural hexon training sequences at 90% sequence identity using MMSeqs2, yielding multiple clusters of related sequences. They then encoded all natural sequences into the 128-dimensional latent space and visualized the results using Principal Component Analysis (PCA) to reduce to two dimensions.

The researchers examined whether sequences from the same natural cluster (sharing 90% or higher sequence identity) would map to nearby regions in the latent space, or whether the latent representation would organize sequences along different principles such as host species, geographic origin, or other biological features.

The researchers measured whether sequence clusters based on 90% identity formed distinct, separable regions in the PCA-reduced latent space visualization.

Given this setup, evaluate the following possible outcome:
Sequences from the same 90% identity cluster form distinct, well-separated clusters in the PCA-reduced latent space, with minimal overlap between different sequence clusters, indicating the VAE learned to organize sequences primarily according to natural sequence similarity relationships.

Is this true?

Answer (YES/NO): YES